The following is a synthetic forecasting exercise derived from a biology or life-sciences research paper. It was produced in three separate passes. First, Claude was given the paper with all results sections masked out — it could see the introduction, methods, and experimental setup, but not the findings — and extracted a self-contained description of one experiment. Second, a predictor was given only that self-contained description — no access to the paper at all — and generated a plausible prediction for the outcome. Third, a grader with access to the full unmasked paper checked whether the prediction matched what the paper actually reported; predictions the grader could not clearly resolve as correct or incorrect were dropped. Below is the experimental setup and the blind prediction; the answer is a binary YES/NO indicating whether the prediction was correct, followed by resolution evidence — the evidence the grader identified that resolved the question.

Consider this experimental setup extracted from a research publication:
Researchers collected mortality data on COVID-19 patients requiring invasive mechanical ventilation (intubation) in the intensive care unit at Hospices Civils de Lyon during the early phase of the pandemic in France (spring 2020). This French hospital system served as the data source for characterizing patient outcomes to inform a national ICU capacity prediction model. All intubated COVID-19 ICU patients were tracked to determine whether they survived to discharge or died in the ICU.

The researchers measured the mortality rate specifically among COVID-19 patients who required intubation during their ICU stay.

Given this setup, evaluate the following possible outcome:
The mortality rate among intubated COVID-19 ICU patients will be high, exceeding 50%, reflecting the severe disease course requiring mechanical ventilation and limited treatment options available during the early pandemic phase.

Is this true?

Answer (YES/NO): NO